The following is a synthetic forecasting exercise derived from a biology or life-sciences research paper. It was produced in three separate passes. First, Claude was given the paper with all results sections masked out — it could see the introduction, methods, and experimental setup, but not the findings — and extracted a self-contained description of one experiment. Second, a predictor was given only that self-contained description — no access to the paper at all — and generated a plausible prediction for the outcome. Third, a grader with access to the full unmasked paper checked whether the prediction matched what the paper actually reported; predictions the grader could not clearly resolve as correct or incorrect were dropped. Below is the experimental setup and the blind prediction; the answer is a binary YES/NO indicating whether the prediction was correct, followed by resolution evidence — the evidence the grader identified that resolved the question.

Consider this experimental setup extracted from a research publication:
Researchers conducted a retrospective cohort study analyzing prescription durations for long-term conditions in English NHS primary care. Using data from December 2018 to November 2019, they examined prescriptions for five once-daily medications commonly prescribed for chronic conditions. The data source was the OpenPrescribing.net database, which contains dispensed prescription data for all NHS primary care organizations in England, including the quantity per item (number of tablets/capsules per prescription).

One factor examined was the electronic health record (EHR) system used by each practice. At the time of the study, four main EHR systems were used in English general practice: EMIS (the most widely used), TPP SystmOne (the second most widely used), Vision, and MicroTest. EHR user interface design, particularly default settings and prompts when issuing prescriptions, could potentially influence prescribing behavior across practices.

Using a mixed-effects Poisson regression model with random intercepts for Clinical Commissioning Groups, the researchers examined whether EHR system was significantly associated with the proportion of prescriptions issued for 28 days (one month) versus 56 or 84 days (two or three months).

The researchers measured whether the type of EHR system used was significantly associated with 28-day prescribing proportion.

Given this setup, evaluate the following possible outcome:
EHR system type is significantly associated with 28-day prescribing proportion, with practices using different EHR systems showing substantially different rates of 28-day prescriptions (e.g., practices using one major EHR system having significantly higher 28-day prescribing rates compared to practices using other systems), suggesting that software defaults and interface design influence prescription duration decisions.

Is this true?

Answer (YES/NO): NO